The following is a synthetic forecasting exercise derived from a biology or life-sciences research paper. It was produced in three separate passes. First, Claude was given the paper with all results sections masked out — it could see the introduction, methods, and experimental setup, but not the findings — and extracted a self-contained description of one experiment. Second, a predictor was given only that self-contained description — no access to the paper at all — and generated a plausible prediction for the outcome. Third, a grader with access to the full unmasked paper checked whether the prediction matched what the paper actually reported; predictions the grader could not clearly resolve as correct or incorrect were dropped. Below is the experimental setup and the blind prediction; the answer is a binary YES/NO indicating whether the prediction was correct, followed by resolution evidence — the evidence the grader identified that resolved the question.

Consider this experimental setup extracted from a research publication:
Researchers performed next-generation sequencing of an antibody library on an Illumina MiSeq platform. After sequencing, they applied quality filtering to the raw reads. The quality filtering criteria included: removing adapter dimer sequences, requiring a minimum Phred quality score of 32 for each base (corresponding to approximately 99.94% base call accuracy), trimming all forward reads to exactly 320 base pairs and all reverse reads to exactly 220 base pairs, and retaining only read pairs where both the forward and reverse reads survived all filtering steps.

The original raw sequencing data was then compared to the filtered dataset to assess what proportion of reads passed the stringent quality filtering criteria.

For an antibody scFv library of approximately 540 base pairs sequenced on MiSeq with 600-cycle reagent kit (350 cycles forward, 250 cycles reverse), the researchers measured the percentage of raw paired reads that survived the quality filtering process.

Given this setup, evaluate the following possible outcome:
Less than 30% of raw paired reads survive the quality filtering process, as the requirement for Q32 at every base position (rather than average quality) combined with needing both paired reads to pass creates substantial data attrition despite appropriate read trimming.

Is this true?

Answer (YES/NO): NO